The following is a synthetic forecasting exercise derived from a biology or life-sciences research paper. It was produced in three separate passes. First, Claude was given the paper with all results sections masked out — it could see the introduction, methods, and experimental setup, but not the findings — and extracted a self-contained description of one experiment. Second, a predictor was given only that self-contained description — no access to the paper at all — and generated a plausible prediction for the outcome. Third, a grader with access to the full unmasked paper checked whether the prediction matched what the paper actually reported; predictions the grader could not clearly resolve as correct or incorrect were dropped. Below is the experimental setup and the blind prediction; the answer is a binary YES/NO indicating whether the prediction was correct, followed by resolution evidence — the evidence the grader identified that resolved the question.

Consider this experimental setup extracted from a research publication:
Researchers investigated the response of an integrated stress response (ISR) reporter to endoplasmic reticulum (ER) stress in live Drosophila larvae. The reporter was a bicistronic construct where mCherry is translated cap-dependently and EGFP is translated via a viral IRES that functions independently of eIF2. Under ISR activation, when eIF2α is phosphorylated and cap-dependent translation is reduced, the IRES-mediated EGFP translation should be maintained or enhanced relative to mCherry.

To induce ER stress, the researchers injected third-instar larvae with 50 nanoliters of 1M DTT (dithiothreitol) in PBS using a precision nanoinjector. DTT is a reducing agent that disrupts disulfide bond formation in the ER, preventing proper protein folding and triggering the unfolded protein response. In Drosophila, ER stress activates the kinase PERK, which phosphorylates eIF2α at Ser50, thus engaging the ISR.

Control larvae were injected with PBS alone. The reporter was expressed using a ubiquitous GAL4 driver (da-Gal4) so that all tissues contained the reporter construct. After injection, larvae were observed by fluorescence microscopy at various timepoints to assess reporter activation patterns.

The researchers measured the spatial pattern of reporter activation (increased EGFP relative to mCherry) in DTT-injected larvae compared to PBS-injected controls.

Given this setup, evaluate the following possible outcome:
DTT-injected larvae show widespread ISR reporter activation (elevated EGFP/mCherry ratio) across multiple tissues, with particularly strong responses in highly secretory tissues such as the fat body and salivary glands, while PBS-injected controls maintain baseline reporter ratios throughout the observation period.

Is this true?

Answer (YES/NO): NO